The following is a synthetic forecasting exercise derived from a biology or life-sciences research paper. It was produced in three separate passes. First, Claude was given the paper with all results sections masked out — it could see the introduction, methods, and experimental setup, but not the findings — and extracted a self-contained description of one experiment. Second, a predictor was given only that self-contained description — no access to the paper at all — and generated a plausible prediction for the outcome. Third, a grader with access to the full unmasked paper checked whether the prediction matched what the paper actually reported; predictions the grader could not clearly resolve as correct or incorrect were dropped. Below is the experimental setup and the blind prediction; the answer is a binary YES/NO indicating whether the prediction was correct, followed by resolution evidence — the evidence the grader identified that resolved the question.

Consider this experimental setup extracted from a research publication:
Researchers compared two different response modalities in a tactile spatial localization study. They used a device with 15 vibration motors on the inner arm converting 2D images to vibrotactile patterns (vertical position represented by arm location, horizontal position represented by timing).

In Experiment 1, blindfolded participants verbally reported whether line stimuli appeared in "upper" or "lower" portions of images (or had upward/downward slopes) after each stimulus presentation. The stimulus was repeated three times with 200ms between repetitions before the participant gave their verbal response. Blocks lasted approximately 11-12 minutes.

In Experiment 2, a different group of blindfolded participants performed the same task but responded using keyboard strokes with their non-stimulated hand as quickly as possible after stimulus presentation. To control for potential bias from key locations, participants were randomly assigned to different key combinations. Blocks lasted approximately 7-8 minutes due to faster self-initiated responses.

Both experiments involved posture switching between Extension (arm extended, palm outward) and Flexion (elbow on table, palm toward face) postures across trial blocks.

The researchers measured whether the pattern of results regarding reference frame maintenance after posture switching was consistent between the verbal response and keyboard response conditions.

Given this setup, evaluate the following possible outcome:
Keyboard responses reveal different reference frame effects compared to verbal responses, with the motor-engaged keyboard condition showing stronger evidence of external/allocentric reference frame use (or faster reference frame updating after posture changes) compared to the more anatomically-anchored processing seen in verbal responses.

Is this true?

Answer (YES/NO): NO